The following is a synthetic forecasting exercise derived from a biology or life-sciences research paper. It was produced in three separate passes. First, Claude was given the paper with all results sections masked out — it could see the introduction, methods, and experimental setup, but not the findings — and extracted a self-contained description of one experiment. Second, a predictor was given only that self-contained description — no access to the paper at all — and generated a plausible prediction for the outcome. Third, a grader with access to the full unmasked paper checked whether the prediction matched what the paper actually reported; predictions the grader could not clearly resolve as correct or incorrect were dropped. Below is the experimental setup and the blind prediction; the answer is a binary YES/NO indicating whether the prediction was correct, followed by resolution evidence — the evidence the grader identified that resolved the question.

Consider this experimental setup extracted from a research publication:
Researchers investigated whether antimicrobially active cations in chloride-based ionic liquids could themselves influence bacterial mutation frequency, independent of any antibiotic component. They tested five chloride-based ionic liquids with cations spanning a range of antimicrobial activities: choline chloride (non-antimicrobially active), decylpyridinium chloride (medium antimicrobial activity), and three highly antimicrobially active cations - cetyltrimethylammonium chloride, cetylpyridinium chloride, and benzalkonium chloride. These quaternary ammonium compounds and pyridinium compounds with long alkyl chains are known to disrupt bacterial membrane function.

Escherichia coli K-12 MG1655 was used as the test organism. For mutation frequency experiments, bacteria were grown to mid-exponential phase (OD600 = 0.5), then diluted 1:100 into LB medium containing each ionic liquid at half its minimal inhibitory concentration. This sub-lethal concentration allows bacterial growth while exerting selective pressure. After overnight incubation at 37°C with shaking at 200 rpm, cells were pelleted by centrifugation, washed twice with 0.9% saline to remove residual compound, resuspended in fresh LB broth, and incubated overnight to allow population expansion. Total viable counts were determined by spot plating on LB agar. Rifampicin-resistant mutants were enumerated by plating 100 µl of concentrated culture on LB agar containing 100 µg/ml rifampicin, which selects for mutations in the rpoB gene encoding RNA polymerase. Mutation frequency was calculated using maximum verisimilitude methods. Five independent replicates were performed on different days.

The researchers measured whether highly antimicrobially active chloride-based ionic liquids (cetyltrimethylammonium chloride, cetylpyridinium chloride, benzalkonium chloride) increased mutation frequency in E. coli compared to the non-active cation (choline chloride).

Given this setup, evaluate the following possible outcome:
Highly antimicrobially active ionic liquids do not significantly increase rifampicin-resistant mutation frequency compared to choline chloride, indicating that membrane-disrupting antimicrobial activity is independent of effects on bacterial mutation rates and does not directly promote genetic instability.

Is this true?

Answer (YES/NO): YES